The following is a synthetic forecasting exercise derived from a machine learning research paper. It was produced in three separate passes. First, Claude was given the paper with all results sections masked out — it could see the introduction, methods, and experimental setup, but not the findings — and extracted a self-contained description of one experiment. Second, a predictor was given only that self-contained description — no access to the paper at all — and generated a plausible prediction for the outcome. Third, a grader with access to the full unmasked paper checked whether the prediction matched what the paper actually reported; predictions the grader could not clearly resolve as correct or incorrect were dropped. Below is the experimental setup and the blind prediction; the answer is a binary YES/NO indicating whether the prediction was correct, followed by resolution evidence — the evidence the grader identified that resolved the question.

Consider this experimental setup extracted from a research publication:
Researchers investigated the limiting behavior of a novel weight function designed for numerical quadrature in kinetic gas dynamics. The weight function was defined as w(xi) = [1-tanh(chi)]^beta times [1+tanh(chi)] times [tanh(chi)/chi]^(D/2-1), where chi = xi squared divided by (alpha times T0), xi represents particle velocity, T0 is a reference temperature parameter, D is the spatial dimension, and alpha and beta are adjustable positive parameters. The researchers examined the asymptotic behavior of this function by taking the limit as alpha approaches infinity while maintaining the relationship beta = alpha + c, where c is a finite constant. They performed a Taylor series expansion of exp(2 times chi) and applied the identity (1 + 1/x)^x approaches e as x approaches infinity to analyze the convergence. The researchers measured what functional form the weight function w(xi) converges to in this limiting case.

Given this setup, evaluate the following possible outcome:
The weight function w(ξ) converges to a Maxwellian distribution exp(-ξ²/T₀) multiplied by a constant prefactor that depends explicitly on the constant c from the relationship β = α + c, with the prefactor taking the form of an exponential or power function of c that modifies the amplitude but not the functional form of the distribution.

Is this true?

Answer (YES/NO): NO